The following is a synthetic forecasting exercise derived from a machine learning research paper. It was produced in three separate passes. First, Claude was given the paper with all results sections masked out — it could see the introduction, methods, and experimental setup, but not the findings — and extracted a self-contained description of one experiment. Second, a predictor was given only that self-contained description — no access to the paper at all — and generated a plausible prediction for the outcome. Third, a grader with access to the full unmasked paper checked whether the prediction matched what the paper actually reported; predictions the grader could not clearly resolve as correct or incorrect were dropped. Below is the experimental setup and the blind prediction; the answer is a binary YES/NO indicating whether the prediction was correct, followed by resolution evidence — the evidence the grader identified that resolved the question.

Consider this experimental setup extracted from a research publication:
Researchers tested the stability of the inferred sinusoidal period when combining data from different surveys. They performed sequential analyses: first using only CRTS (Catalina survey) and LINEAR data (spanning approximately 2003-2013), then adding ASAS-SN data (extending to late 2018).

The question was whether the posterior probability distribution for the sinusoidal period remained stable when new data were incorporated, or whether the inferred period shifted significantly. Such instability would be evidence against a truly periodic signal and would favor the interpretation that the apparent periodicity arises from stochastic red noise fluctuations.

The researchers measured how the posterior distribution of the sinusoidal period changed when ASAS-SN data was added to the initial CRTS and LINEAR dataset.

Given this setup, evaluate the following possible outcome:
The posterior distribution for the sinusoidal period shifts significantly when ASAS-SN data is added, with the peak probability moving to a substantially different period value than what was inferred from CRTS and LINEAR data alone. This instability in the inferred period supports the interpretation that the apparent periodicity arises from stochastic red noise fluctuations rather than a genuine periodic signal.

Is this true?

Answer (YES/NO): YES